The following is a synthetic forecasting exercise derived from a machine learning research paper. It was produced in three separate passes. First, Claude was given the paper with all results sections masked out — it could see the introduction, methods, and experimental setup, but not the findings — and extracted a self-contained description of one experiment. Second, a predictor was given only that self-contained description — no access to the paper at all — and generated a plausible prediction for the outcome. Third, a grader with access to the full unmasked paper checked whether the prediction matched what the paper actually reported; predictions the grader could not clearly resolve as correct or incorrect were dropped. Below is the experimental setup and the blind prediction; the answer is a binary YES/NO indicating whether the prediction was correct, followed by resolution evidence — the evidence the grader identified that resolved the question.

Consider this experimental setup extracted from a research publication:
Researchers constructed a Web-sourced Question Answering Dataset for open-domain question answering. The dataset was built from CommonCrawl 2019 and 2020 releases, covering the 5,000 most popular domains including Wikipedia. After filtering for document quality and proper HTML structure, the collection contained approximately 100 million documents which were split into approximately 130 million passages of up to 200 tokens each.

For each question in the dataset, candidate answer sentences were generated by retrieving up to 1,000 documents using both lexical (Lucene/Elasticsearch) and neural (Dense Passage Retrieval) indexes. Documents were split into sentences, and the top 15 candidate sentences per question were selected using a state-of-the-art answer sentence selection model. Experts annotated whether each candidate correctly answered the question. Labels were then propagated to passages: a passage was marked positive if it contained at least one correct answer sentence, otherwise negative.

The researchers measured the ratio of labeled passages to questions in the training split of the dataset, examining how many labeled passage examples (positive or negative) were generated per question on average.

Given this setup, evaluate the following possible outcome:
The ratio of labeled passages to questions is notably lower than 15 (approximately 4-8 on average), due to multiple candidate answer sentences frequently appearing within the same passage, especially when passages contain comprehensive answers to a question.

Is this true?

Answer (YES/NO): NO